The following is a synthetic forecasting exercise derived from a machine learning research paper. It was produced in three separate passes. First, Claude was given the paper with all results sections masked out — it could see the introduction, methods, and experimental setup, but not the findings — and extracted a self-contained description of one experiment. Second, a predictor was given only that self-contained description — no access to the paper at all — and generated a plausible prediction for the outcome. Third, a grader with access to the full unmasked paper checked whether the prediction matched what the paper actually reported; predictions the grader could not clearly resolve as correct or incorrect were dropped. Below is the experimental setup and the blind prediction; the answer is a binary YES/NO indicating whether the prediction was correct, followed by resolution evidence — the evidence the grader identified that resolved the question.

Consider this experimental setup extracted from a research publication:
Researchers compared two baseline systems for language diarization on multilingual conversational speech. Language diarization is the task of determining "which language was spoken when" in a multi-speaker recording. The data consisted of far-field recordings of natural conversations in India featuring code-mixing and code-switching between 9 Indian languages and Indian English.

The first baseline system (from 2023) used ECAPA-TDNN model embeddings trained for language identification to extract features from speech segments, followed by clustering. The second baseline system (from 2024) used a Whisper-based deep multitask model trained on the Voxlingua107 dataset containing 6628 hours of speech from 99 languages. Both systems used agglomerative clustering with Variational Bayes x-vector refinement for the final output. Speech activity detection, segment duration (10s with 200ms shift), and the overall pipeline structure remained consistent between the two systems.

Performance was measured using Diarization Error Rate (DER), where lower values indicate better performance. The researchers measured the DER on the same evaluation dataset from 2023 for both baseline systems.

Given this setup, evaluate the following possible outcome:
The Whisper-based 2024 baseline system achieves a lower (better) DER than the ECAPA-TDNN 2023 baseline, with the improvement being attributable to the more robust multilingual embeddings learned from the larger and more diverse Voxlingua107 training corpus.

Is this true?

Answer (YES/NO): YES